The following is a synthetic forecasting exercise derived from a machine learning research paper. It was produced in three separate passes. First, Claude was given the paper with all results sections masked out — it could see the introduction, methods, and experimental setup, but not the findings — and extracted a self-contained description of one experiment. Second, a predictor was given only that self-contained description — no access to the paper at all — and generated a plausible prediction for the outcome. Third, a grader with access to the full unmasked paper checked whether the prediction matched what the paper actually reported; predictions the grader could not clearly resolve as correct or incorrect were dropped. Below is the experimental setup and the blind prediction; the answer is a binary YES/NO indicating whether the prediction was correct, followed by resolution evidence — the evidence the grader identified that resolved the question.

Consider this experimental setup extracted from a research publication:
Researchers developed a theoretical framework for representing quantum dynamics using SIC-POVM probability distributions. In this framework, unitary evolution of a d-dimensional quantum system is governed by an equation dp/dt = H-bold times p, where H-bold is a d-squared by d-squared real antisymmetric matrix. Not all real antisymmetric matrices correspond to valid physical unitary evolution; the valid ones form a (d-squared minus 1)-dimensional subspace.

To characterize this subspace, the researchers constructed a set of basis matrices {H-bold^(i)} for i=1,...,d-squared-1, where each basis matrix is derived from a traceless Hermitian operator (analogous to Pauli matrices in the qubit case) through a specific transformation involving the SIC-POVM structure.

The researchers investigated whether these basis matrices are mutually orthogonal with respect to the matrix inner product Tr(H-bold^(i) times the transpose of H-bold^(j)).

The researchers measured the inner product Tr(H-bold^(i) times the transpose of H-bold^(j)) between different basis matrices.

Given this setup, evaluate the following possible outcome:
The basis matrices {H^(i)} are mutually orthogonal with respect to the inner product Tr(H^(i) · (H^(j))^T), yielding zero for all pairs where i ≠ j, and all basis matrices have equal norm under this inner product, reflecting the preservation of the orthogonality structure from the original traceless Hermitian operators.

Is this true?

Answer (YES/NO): YES